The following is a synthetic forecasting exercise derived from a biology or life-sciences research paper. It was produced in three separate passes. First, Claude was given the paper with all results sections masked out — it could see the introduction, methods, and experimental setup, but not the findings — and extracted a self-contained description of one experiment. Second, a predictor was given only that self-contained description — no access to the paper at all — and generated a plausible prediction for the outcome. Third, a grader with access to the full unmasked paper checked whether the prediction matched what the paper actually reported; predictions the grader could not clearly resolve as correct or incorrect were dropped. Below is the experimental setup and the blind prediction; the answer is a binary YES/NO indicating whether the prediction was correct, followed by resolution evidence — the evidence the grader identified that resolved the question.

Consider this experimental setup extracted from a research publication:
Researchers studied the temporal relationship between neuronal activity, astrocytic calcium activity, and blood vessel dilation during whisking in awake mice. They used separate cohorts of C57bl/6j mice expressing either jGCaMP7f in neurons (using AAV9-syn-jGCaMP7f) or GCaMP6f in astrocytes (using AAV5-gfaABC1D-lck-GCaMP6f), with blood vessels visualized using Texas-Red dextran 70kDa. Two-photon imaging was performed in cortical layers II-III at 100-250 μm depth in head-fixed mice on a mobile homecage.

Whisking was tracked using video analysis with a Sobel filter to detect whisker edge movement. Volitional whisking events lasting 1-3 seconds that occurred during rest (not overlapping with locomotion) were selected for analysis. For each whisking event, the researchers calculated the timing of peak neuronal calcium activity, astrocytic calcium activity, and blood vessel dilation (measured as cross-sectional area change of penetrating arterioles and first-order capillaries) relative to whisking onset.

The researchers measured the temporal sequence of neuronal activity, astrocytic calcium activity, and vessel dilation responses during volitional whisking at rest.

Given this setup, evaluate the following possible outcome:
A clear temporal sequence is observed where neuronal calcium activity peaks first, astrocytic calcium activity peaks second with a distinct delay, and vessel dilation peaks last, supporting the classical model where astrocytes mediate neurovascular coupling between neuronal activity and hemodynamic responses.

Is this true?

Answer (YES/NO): NO